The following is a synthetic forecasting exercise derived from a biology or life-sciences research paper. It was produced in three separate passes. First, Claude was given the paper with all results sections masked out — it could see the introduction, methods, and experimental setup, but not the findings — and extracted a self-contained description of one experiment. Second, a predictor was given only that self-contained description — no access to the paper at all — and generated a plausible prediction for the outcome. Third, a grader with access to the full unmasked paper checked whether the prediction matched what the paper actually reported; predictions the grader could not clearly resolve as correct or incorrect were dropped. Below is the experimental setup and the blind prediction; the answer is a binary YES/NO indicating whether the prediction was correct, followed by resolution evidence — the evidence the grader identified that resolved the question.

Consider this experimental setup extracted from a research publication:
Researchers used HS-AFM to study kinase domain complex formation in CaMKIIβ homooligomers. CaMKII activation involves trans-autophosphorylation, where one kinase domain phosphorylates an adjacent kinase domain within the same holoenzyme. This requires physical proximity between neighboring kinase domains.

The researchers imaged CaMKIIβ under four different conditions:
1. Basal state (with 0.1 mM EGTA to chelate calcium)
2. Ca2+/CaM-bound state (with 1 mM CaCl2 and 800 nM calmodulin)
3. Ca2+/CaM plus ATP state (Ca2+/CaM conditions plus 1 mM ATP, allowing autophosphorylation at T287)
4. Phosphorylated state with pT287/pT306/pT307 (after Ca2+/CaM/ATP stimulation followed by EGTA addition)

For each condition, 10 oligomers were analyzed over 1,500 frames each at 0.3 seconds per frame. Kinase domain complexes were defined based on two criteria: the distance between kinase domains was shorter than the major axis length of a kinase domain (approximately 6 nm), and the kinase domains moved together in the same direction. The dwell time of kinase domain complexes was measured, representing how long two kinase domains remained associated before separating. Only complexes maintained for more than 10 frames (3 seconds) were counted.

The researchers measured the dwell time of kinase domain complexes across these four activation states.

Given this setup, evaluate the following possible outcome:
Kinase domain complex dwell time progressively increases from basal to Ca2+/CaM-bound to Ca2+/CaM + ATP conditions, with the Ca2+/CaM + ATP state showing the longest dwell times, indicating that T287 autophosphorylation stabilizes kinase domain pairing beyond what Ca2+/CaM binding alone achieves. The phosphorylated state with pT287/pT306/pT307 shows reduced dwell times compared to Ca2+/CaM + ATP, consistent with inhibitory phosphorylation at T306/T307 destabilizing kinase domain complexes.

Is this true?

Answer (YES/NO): YES